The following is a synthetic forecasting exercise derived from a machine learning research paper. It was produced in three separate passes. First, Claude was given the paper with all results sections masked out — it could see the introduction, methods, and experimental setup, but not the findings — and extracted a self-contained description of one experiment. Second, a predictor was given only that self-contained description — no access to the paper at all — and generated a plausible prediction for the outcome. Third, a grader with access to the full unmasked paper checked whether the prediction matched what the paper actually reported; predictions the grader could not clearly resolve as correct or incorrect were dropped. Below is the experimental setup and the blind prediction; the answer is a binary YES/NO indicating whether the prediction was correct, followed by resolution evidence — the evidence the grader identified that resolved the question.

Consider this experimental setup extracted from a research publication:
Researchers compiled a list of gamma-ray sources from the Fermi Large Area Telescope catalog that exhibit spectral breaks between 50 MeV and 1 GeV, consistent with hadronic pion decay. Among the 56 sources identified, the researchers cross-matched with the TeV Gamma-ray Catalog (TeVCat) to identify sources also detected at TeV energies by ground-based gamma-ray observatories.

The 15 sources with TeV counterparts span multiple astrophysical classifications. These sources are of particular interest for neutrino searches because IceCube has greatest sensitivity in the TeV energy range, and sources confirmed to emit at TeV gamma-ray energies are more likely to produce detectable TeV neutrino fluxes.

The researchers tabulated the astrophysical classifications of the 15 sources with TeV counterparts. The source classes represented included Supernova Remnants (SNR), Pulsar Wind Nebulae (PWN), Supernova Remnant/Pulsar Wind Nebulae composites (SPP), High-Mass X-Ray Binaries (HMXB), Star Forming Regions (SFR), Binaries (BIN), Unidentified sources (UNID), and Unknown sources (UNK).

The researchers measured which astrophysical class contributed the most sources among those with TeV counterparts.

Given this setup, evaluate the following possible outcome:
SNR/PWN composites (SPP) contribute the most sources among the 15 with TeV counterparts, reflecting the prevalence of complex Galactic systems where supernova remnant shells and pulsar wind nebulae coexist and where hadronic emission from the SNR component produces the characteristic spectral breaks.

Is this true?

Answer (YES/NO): NO